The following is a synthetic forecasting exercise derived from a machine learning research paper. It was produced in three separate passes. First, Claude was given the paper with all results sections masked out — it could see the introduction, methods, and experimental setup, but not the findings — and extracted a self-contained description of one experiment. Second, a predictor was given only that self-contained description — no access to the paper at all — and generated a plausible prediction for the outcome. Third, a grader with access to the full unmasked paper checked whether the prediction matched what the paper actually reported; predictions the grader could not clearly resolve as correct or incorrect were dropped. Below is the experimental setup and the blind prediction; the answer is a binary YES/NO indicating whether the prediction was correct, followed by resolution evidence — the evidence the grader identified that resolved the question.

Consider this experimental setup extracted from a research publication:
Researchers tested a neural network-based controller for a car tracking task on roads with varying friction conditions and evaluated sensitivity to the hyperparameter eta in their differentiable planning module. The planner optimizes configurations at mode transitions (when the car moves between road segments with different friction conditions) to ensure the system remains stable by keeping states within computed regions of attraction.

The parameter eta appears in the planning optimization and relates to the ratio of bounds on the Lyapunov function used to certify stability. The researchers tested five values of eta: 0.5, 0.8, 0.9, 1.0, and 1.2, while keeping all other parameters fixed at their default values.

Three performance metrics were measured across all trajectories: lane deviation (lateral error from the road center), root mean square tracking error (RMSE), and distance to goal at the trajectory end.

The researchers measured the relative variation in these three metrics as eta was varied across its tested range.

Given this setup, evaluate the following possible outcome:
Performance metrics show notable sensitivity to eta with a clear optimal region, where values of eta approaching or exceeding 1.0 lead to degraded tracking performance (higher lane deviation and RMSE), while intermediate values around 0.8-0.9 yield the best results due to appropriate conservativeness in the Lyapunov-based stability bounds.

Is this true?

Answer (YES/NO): NO